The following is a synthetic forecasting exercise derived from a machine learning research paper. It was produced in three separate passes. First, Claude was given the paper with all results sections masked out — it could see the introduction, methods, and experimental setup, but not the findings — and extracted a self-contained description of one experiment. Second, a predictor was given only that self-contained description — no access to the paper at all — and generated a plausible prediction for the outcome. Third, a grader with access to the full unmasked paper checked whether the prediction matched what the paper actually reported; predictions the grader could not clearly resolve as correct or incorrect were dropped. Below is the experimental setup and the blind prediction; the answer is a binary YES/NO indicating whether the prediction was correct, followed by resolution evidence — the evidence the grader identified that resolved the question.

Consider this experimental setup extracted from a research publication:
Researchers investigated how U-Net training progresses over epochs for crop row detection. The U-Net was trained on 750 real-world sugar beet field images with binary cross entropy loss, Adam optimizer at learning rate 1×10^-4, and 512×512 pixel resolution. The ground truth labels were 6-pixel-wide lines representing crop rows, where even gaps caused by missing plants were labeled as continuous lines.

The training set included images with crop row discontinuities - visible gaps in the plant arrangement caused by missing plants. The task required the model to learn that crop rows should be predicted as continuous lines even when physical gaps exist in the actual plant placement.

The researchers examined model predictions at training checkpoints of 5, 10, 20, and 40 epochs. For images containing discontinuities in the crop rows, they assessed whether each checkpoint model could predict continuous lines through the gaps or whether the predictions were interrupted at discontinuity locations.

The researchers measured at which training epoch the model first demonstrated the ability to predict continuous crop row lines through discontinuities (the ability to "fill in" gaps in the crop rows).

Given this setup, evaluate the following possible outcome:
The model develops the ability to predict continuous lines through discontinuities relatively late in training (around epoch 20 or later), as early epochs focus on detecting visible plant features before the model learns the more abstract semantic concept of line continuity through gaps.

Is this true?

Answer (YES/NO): YES